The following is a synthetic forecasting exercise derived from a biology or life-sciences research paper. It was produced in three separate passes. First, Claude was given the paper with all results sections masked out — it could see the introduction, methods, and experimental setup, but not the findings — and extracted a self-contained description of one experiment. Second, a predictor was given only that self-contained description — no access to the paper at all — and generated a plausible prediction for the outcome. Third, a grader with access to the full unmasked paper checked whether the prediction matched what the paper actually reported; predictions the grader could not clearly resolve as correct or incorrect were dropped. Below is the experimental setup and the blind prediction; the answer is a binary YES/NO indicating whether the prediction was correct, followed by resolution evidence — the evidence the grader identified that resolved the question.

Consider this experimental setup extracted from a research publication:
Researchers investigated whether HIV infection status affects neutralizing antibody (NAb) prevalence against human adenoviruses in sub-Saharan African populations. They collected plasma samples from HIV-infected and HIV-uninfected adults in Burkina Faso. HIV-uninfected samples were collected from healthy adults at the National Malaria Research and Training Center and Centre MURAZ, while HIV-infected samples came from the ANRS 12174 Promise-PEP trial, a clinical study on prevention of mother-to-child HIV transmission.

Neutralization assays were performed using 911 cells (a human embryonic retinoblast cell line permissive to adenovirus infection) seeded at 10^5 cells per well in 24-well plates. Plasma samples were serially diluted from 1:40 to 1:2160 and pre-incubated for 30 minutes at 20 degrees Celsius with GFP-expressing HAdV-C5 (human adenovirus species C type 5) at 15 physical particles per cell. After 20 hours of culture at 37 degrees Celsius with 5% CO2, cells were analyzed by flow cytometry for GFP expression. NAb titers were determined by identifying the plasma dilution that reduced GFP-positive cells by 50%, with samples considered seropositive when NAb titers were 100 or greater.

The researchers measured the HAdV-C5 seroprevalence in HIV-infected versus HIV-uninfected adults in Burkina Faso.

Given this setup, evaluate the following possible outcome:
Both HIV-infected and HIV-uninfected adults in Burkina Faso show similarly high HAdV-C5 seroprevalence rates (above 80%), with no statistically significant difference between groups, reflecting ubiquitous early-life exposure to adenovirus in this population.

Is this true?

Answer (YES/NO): NO